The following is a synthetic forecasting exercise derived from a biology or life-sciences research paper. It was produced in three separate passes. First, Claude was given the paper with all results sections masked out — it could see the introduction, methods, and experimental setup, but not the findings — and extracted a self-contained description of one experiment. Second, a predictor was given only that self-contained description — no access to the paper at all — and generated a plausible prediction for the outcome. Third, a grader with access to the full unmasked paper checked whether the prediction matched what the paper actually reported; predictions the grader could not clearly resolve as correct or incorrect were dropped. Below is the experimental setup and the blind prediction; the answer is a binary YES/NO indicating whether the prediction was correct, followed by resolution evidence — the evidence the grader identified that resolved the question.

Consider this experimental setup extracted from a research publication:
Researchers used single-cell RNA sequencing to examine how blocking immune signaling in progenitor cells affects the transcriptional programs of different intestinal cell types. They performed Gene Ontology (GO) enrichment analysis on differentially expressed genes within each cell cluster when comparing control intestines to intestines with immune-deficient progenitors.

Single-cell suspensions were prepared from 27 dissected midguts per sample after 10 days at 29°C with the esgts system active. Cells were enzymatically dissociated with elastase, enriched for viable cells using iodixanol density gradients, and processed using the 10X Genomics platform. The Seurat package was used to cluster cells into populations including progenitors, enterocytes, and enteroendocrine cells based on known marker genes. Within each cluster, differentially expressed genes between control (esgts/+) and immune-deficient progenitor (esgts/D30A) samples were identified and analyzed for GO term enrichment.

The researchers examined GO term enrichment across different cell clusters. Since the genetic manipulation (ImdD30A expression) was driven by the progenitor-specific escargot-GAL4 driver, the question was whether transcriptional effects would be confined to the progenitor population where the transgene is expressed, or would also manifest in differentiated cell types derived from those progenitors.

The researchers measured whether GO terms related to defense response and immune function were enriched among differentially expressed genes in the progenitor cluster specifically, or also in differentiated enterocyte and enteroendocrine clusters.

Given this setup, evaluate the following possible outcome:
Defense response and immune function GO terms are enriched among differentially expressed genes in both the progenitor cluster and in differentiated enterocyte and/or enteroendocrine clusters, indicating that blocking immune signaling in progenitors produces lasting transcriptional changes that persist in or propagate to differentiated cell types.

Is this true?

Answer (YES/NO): NO